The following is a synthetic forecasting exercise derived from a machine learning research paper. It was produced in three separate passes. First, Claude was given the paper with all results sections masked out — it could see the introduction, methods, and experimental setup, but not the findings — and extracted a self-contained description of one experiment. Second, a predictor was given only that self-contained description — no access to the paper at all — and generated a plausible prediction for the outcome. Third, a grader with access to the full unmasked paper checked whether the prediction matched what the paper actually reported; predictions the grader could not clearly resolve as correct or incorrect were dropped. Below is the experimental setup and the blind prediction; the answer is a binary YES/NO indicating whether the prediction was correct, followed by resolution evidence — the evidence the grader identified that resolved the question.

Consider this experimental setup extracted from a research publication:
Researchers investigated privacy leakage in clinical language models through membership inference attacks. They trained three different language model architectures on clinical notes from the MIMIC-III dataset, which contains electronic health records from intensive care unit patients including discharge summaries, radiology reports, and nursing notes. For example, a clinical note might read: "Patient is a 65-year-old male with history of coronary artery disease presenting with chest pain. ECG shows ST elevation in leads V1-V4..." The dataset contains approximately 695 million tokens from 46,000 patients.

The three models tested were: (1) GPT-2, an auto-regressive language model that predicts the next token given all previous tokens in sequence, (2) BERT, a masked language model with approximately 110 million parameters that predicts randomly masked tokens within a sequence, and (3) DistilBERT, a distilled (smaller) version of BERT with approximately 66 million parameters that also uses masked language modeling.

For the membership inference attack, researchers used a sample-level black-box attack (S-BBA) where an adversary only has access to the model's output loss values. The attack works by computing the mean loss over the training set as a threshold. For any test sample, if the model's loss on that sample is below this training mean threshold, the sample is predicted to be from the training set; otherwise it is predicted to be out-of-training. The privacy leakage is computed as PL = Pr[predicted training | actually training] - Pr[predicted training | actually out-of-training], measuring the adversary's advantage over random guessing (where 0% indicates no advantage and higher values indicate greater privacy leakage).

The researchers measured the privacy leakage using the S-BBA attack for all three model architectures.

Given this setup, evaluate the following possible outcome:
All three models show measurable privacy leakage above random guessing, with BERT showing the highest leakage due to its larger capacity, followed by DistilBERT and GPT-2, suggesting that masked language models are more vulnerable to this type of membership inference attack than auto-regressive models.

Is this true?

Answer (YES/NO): NO